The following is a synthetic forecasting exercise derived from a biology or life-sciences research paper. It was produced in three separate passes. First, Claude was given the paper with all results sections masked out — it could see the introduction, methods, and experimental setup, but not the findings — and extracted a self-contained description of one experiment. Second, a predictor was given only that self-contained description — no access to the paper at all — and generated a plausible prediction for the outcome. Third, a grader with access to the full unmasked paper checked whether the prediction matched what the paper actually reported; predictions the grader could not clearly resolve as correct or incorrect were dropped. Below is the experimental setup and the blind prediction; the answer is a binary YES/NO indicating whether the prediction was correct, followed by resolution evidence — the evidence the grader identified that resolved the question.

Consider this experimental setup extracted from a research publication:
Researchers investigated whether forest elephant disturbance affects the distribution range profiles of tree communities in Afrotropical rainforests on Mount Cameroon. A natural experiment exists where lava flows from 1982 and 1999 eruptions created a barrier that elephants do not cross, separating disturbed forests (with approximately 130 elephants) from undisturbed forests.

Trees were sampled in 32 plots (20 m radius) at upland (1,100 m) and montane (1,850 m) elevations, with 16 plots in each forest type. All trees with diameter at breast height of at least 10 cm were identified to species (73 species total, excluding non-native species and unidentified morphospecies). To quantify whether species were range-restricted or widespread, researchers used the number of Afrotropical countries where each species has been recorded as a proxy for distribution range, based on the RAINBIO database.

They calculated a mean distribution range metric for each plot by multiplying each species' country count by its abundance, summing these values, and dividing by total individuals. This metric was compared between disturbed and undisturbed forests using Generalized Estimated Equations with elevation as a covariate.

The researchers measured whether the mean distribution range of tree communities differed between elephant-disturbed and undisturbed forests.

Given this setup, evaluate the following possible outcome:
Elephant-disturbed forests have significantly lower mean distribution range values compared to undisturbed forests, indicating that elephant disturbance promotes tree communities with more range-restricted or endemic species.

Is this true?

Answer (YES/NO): NO